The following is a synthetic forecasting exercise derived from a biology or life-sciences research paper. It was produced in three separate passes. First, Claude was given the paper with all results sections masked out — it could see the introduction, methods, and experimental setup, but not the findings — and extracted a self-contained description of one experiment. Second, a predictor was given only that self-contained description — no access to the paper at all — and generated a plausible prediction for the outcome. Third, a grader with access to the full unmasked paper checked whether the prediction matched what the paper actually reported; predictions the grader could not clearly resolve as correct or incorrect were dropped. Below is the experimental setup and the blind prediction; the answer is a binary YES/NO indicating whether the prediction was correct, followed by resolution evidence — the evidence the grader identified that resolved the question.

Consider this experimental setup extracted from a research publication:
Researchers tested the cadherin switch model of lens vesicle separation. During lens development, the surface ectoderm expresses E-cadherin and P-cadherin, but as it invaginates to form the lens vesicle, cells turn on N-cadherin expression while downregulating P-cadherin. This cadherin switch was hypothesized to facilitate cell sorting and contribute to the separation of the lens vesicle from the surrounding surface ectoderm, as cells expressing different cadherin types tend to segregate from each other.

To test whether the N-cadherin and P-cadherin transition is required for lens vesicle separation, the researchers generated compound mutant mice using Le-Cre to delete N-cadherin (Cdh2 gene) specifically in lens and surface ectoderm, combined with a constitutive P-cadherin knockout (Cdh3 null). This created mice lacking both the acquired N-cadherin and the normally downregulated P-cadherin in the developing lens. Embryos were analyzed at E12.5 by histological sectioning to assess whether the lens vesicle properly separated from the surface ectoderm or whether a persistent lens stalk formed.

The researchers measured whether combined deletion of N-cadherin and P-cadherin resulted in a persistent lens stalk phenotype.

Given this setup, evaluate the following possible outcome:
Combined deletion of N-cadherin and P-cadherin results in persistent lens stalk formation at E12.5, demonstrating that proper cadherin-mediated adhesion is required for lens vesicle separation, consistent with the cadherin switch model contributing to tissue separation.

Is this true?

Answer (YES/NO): NO